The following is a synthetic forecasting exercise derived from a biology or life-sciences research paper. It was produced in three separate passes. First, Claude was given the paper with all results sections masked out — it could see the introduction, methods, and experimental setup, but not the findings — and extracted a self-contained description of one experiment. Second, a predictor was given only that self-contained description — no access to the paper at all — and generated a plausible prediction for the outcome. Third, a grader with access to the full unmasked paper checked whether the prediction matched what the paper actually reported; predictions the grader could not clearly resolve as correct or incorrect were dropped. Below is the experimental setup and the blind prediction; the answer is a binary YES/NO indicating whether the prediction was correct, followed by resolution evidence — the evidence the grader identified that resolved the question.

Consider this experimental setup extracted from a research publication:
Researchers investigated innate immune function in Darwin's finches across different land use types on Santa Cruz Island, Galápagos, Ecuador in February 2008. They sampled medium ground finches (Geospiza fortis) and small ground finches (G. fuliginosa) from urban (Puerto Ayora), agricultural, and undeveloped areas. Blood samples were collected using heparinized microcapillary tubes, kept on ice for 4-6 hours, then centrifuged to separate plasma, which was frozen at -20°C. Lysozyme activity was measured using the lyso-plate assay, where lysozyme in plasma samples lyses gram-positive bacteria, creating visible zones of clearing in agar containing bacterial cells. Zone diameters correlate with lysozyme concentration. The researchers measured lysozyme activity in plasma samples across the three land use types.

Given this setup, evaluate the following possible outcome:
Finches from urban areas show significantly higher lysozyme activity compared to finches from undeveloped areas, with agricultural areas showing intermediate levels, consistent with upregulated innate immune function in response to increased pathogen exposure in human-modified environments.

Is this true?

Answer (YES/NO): NO